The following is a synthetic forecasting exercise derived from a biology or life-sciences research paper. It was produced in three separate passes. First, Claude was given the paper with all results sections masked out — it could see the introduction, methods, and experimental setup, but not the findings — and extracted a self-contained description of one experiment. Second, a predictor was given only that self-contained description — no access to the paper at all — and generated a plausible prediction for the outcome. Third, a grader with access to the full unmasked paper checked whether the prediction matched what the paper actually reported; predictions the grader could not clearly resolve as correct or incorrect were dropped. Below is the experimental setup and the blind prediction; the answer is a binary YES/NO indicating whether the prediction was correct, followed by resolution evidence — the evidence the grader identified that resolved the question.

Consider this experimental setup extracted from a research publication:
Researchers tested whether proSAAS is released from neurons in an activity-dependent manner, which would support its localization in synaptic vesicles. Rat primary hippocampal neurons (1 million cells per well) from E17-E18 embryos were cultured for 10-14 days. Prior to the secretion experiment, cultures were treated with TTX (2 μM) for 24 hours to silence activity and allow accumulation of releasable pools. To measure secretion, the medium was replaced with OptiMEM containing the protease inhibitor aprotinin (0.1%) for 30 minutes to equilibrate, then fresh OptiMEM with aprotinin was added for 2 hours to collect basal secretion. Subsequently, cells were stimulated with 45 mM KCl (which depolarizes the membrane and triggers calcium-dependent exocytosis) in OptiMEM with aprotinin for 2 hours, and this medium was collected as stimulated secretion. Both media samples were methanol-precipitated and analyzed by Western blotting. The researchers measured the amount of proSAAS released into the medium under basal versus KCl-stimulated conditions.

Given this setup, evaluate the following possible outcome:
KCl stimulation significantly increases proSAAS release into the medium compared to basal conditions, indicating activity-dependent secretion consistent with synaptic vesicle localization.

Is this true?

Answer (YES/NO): YES